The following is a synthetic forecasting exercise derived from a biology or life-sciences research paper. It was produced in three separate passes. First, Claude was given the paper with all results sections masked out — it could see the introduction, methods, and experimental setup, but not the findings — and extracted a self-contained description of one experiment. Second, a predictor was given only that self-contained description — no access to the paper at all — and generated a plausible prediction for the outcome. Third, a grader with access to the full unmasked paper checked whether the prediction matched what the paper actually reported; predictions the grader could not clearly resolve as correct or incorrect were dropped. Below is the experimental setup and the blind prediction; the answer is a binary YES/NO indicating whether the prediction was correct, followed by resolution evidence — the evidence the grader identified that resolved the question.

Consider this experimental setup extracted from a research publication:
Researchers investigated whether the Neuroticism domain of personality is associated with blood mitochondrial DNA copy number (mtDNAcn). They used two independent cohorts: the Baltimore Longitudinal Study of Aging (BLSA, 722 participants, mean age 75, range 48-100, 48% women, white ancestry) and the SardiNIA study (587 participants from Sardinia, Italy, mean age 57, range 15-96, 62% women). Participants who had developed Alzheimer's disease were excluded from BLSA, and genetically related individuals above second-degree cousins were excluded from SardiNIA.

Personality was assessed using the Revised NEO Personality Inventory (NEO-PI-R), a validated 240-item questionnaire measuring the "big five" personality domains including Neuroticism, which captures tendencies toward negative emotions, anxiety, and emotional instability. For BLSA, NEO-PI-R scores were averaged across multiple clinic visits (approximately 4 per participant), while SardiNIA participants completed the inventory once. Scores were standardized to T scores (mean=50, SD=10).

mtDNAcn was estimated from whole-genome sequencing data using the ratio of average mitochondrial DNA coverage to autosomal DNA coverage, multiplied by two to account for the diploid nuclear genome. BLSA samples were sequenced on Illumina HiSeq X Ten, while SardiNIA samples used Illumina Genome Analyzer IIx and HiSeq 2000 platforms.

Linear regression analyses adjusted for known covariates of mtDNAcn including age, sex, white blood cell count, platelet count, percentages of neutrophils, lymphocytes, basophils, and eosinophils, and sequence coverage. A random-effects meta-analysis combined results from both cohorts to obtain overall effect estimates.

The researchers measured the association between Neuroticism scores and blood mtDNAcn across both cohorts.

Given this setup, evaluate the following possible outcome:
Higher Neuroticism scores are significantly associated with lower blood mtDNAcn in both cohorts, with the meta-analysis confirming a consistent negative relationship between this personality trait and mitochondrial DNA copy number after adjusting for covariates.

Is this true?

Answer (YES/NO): YES